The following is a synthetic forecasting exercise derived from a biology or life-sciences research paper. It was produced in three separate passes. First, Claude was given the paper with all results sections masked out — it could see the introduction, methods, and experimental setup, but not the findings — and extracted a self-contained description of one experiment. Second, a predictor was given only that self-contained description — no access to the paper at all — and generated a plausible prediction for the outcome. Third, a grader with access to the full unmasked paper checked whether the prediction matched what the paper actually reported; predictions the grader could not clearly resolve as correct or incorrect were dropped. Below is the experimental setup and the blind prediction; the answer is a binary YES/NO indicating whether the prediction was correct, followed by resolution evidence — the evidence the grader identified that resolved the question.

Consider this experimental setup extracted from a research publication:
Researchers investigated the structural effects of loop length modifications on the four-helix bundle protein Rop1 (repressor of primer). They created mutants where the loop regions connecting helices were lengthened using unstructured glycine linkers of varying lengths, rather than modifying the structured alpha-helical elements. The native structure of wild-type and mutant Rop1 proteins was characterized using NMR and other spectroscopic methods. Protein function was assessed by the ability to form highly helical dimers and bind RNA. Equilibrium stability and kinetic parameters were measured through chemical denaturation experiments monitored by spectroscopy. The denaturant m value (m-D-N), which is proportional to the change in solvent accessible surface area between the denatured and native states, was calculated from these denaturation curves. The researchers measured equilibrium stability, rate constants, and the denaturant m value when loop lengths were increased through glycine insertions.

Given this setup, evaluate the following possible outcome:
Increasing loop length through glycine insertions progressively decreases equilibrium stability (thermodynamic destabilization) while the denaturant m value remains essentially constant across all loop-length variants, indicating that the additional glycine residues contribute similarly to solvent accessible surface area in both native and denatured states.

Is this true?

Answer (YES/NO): NO